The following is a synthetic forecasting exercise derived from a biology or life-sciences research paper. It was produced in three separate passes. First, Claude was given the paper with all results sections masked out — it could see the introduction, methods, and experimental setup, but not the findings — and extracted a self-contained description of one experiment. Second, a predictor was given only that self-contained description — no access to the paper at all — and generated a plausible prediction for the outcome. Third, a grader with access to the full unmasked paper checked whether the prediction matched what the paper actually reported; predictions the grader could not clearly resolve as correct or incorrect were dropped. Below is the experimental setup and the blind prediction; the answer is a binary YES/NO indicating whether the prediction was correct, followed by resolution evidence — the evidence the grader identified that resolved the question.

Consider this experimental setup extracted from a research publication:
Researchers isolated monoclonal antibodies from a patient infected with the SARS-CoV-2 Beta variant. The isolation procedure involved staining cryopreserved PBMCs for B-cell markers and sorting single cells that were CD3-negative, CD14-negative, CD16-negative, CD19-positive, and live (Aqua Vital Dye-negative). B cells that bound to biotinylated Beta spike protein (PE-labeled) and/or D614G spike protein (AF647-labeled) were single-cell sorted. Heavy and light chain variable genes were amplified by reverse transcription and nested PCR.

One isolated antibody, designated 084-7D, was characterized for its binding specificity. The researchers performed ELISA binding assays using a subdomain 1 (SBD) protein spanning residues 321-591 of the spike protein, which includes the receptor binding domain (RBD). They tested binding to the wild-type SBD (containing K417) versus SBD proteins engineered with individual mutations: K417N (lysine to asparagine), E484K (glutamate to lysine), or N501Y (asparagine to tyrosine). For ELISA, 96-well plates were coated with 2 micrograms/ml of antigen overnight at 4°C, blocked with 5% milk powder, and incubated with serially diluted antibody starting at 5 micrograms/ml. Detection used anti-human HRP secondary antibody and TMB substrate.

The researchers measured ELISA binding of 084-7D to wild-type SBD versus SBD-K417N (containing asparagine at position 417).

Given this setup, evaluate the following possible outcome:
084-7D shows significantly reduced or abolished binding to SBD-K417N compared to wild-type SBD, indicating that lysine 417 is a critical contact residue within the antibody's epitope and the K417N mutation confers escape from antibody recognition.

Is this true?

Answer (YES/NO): NO